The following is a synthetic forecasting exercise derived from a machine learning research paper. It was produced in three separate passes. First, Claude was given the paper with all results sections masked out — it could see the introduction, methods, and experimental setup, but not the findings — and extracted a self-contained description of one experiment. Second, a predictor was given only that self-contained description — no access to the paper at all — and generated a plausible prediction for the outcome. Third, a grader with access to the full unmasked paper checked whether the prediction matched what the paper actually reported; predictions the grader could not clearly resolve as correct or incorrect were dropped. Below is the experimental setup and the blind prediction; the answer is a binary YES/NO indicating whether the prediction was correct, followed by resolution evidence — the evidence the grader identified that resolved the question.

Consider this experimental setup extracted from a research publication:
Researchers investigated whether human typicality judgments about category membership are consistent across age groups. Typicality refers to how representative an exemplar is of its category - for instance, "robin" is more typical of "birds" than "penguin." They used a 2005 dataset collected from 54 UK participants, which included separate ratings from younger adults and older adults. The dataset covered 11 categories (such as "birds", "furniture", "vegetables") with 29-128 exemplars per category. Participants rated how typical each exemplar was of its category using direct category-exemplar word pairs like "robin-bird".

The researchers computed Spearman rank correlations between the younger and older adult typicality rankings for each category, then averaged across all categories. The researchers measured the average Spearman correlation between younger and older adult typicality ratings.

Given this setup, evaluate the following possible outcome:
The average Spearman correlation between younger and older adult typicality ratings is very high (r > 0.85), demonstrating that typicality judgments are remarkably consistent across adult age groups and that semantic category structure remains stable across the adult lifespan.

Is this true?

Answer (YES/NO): YES